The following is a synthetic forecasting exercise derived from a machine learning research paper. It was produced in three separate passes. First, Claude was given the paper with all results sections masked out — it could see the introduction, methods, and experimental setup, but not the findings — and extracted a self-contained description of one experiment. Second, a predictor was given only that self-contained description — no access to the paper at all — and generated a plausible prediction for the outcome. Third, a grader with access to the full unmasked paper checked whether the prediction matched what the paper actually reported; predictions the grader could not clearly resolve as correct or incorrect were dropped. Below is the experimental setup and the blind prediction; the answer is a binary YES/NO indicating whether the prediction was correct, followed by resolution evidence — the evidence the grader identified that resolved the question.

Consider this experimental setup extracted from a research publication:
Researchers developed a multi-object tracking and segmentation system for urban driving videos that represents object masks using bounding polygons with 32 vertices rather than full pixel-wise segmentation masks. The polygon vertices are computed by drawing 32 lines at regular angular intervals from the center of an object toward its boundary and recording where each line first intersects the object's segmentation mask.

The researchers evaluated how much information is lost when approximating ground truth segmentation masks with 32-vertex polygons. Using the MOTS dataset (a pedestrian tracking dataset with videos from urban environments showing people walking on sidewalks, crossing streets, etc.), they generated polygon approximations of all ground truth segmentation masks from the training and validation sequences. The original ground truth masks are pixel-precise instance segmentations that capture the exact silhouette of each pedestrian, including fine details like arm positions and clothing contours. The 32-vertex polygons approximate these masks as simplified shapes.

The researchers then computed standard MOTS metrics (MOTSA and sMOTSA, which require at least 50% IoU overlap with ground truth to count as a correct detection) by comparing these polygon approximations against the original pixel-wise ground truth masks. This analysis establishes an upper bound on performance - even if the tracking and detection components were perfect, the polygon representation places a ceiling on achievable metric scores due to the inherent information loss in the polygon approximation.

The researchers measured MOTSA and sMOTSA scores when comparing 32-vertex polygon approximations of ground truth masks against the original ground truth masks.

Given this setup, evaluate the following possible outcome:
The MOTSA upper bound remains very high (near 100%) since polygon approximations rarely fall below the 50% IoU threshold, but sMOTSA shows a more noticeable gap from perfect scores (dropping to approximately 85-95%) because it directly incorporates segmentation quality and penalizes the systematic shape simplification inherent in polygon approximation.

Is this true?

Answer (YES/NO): NO